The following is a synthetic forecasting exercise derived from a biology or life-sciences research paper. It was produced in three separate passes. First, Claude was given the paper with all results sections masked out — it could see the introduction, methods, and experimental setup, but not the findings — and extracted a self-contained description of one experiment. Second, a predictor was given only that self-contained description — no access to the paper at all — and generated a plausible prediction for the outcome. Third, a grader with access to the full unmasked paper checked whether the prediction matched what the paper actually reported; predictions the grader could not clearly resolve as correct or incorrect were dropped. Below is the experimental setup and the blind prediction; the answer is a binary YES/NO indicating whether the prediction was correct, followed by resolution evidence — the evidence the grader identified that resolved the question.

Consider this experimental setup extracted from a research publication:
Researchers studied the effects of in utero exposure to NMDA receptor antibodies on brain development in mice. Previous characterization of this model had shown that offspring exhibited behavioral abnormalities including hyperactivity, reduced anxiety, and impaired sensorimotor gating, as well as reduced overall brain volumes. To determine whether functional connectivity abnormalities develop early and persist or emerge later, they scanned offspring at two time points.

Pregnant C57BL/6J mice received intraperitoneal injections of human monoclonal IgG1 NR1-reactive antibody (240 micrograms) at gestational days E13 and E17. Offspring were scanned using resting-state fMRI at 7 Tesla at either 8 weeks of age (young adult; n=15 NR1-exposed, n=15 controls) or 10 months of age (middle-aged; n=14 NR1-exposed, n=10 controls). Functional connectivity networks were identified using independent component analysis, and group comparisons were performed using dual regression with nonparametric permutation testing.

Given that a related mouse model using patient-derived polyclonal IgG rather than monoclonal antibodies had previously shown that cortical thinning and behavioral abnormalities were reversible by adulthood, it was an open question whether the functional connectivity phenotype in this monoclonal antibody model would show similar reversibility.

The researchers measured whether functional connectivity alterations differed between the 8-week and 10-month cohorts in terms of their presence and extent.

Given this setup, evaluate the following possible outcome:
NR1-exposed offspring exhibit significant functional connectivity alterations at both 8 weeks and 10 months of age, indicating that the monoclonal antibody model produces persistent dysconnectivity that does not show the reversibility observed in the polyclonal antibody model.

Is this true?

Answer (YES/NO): YES